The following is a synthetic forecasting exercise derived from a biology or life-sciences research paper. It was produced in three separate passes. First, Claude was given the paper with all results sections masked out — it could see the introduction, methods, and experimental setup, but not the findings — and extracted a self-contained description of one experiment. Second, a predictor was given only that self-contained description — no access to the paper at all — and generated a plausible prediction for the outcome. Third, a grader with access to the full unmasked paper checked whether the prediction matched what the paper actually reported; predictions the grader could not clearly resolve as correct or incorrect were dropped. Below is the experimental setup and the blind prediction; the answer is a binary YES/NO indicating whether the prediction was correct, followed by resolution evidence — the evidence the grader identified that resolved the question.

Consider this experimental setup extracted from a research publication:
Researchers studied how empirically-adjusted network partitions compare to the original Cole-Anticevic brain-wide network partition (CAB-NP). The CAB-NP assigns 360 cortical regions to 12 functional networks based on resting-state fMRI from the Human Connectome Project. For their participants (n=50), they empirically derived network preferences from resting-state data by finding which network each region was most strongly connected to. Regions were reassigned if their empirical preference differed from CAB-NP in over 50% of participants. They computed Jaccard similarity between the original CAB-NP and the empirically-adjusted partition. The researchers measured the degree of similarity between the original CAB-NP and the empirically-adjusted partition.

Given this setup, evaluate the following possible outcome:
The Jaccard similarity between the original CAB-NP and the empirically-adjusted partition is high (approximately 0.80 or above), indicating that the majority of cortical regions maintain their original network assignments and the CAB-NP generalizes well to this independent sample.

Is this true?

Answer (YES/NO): NO